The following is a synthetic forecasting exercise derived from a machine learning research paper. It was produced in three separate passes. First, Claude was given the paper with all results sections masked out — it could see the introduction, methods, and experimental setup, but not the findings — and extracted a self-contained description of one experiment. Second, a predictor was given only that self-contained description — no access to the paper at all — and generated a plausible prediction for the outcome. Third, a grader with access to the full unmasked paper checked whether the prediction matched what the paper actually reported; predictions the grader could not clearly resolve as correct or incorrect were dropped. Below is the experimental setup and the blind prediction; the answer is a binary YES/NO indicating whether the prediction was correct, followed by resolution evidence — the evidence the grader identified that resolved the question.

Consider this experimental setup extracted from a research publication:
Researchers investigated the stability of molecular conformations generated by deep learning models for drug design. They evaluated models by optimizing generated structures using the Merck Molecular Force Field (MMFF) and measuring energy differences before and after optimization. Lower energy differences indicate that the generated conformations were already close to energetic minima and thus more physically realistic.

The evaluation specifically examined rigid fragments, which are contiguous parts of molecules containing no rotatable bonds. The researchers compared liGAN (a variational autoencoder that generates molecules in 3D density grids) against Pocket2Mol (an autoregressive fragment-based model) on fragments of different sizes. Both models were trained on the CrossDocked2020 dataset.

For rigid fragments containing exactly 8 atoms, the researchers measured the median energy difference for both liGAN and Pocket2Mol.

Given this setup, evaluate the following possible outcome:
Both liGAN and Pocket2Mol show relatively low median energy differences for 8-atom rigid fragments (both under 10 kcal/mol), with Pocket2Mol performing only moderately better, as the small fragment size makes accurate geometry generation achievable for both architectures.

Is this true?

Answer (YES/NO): NO